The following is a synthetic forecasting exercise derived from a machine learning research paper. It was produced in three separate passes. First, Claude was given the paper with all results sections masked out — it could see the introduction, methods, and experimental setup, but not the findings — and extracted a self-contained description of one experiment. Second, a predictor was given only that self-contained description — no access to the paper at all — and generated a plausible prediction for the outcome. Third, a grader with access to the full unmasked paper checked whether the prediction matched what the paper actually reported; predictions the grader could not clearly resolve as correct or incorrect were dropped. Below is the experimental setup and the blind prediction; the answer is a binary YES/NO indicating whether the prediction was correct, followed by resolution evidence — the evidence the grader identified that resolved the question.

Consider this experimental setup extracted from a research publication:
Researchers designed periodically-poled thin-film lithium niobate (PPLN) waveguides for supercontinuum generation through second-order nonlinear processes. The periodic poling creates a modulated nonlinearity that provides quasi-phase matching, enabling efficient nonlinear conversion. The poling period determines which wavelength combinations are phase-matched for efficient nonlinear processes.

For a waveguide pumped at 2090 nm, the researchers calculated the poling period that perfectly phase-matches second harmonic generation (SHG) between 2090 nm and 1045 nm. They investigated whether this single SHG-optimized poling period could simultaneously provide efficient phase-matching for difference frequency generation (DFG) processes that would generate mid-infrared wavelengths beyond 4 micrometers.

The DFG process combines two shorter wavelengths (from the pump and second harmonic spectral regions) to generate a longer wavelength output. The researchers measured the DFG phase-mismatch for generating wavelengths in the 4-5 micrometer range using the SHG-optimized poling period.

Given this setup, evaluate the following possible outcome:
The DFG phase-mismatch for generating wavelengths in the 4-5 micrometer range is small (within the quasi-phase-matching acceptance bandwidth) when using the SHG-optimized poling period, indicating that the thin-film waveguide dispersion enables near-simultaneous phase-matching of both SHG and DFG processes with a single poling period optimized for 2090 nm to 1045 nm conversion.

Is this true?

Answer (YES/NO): YES